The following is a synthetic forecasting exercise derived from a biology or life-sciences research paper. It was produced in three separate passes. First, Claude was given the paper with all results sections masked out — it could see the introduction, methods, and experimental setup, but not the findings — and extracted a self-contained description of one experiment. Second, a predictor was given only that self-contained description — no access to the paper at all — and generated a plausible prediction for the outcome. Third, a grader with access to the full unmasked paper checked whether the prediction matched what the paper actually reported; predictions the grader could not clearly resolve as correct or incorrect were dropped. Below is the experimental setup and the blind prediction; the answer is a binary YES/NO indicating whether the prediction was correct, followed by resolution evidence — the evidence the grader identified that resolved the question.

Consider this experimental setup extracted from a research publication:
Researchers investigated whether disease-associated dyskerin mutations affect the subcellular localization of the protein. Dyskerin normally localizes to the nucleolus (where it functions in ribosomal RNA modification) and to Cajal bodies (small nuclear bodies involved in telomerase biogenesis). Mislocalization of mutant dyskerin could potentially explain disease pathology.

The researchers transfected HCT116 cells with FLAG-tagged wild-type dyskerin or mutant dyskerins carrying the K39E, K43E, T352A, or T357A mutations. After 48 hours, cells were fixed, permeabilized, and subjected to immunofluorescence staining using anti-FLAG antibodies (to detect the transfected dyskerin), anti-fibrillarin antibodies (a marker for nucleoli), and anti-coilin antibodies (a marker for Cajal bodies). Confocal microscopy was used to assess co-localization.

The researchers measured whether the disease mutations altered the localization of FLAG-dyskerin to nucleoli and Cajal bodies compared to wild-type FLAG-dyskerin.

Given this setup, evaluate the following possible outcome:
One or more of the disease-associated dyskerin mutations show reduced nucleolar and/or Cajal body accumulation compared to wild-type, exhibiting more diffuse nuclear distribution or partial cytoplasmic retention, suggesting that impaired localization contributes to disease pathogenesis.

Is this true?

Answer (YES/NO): NO